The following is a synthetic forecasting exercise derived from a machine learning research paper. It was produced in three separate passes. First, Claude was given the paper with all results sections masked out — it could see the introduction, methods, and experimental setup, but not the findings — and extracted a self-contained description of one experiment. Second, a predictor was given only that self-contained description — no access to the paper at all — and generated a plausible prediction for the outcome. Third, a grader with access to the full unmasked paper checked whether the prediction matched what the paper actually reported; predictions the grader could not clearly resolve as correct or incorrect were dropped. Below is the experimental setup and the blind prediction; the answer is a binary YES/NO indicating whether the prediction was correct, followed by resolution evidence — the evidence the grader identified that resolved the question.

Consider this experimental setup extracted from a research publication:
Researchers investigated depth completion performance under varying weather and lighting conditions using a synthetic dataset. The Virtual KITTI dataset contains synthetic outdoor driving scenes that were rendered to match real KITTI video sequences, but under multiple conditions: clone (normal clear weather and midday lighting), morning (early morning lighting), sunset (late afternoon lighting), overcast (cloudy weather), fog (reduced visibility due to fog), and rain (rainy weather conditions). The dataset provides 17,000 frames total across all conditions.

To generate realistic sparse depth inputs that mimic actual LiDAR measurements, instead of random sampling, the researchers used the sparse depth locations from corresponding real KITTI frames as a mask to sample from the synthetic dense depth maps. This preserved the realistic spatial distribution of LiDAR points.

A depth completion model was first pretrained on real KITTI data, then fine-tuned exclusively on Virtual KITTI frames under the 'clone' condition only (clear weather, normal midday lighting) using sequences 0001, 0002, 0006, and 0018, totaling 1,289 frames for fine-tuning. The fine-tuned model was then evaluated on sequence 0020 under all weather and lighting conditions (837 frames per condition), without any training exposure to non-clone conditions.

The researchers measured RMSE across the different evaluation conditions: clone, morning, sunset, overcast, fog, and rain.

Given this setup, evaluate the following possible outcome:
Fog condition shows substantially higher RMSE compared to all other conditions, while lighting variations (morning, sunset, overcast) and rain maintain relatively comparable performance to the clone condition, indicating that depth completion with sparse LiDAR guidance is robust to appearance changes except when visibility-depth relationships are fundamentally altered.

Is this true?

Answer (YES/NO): NO